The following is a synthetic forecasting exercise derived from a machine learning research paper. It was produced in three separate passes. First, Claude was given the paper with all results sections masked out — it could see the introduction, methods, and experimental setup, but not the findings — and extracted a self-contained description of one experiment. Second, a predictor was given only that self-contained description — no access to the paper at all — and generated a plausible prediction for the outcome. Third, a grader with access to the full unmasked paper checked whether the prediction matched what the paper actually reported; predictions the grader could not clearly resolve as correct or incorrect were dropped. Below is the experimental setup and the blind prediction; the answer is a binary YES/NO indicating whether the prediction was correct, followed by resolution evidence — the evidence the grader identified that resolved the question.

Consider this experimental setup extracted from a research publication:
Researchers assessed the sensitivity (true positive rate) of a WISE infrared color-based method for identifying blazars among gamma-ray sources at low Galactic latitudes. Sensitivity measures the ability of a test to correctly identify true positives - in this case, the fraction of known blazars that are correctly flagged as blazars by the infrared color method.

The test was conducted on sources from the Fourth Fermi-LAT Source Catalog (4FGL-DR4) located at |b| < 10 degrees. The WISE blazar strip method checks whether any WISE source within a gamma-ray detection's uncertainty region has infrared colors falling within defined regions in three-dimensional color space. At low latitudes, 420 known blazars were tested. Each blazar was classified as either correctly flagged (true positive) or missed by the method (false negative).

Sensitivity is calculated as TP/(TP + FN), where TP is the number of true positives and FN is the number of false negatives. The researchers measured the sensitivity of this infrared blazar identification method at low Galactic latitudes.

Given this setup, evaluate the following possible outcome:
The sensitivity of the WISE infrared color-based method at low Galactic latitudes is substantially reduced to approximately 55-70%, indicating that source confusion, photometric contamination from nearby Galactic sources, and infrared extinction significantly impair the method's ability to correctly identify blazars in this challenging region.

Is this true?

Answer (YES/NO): NO